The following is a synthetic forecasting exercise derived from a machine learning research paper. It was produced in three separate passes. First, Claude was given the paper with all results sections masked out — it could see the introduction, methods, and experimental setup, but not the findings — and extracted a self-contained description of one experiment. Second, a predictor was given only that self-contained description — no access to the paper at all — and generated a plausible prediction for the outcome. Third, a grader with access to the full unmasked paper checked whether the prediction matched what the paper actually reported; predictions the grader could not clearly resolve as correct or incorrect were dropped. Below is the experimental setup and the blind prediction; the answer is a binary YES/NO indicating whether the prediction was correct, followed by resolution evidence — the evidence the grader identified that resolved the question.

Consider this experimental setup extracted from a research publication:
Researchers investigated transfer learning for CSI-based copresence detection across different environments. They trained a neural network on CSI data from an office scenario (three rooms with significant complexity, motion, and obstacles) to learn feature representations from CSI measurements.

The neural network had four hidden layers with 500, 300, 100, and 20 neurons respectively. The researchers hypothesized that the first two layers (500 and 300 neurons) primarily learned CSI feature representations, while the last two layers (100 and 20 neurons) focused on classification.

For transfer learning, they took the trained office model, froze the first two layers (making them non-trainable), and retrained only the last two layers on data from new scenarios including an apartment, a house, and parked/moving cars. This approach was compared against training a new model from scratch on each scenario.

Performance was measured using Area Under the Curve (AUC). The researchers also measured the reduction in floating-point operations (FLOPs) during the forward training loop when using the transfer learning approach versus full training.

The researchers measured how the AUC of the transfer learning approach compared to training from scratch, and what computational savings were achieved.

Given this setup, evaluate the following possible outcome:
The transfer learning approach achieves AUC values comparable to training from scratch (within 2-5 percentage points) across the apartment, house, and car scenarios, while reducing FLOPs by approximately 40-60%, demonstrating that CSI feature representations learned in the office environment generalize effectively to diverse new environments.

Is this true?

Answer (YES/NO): NO